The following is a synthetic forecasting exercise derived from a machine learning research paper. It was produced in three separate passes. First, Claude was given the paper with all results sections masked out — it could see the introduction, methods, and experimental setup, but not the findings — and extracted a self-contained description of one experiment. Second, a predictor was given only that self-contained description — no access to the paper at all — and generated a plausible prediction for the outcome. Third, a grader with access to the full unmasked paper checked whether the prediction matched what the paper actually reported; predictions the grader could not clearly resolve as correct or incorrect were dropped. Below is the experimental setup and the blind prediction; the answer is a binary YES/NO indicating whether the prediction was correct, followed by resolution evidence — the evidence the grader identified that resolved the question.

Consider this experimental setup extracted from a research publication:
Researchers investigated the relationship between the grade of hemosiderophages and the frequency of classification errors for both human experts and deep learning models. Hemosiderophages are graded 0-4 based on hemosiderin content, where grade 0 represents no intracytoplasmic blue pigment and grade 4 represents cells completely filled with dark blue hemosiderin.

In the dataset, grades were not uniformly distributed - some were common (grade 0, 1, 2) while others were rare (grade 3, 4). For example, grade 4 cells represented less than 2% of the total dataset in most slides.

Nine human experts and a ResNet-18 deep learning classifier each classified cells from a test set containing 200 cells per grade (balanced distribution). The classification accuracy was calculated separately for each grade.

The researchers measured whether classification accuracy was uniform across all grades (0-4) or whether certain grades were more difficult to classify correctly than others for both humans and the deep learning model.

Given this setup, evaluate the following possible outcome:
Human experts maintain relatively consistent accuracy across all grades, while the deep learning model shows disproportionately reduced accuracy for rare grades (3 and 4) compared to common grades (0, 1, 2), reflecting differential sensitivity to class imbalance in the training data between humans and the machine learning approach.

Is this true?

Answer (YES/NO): NO